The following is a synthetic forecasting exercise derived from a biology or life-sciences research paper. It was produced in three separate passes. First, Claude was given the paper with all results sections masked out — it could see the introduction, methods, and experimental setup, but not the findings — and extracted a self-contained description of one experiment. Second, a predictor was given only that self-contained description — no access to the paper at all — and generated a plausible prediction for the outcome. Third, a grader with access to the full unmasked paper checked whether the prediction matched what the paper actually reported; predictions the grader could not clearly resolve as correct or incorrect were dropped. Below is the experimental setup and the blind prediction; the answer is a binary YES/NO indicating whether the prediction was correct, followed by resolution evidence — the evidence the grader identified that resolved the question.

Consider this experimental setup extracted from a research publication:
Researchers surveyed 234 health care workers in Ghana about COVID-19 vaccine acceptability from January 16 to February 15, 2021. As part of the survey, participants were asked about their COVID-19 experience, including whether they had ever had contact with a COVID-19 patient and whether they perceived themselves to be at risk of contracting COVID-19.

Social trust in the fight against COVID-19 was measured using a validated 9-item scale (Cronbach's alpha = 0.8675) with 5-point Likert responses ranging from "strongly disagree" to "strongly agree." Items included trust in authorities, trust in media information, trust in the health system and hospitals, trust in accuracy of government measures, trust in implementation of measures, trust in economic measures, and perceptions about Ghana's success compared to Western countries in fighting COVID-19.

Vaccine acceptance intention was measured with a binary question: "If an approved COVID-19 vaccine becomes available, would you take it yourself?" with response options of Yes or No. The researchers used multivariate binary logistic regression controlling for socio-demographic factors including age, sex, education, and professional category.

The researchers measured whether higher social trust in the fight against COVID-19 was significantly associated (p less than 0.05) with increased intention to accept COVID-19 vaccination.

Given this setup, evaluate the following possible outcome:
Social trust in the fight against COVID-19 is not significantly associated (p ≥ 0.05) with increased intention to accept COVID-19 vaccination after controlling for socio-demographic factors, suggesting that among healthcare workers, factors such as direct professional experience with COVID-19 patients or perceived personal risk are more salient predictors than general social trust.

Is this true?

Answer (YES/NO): NO